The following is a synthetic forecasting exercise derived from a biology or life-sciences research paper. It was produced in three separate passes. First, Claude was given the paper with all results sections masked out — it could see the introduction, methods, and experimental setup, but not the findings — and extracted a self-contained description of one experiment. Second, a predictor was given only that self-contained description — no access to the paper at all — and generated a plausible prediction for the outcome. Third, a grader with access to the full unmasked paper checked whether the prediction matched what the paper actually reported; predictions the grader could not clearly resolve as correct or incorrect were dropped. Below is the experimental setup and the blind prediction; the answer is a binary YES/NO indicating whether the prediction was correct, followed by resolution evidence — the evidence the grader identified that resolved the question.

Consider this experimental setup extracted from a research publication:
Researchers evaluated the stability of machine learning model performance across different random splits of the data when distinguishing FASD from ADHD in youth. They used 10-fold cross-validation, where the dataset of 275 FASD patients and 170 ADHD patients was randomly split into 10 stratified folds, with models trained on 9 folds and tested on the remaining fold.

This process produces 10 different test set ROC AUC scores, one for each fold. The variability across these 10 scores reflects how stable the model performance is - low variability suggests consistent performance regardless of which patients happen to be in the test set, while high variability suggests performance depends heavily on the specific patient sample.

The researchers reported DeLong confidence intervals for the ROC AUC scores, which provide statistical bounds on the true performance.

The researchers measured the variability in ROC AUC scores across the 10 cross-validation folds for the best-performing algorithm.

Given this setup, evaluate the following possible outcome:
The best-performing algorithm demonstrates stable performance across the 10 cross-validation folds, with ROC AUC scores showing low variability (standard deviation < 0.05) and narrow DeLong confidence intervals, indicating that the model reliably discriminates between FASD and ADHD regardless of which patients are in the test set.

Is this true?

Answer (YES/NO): NO